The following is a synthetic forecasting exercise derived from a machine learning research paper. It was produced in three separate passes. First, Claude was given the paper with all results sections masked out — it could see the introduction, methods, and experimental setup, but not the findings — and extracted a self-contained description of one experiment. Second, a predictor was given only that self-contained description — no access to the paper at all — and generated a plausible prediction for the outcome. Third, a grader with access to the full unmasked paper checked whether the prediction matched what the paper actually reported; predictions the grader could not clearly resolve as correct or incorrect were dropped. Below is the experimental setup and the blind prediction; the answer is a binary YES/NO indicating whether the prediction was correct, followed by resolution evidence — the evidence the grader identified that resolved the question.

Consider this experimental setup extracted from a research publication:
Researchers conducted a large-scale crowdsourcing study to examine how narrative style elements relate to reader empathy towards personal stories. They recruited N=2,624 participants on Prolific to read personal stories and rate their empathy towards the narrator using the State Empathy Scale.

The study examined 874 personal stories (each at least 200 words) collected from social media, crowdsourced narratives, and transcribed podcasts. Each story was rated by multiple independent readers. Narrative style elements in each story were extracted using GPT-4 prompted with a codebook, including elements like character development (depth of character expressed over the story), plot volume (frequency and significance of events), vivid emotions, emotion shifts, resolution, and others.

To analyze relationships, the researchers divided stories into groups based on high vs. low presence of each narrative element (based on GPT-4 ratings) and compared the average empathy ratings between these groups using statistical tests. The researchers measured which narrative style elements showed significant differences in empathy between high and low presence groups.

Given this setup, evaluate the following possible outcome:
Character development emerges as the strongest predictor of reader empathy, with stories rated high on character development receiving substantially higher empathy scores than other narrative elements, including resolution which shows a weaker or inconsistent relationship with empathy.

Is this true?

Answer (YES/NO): NO